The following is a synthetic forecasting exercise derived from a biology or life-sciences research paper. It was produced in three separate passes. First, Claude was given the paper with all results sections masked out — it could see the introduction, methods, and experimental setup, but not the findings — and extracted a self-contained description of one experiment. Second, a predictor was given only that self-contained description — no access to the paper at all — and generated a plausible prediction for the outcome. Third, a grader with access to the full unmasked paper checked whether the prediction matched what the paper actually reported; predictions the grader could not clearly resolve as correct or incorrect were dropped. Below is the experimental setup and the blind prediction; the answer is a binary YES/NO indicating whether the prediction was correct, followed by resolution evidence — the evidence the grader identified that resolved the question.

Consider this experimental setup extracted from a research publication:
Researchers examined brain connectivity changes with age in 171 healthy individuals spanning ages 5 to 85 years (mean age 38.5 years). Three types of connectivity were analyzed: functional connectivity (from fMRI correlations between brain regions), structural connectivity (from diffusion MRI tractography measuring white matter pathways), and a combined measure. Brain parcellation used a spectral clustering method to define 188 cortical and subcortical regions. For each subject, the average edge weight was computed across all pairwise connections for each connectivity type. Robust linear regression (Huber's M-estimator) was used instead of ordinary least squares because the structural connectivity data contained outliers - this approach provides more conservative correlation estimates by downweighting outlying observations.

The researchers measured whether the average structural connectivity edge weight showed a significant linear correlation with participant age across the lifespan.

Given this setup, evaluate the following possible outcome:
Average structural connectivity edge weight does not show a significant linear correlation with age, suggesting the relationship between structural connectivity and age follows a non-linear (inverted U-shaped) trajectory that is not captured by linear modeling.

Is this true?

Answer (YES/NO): NO